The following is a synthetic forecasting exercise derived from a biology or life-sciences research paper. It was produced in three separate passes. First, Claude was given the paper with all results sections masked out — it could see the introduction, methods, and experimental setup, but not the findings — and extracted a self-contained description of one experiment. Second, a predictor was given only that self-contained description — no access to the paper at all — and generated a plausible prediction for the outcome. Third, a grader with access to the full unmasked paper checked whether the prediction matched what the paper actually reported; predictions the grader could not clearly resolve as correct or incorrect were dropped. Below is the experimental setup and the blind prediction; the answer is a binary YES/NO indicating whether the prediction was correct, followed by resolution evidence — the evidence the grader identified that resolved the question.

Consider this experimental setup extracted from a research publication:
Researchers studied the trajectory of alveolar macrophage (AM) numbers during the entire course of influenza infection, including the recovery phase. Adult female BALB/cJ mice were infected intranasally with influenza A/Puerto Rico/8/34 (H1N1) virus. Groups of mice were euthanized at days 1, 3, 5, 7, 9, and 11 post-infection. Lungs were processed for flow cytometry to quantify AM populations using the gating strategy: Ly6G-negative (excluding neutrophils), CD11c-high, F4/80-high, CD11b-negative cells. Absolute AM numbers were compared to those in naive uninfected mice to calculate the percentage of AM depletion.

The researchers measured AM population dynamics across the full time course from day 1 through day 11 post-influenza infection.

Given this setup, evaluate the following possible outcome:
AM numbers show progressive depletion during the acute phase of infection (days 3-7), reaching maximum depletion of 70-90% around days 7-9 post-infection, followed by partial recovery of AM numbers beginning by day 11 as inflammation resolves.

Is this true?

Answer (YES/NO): NO